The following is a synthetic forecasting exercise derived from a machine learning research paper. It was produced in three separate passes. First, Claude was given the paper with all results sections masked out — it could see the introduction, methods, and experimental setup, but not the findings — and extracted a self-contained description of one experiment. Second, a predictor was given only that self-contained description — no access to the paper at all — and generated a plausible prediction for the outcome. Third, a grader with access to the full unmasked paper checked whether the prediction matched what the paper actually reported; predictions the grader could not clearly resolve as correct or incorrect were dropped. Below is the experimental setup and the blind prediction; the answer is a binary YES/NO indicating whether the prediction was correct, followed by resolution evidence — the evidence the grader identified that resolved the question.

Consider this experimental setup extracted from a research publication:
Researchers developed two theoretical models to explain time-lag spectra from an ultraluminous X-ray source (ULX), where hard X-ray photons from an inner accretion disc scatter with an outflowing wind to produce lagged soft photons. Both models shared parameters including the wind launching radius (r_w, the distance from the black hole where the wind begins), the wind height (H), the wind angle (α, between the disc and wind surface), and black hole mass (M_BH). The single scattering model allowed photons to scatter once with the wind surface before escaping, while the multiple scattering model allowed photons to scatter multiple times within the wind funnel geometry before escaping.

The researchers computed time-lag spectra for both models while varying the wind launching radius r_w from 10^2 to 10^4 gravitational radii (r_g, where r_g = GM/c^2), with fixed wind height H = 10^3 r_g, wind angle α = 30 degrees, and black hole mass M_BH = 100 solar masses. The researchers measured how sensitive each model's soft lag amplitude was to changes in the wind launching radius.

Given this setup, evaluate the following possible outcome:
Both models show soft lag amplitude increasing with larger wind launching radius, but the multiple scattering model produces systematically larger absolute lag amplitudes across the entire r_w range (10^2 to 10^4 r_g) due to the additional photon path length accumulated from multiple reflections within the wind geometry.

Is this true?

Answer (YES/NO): NO